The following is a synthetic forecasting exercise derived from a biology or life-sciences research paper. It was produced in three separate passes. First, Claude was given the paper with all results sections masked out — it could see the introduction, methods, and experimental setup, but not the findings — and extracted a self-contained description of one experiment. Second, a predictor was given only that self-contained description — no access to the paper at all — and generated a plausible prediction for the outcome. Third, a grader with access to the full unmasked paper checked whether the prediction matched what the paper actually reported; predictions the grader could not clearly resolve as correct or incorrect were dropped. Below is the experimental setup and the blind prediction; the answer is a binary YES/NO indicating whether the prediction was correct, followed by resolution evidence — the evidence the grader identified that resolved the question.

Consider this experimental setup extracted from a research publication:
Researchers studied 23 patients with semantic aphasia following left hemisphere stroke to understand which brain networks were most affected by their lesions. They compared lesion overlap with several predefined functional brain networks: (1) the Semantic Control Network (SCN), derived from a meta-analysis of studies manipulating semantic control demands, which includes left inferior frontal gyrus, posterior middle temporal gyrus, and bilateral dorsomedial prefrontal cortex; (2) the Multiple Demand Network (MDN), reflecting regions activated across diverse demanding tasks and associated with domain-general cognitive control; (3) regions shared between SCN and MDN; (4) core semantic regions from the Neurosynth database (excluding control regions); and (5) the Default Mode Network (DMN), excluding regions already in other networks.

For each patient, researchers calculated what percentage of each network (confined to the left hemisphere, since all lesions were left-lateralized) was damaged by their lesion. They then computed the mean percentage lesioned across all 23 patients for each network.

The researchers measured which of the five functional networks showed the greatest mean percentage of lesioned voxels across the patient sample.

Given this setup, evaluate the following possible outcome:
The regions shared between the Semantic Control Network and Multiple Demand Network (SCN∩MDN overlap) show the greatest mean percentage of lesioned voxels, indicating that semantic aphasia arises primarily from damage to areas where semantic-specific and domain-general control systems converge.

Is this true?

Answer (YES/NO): NO